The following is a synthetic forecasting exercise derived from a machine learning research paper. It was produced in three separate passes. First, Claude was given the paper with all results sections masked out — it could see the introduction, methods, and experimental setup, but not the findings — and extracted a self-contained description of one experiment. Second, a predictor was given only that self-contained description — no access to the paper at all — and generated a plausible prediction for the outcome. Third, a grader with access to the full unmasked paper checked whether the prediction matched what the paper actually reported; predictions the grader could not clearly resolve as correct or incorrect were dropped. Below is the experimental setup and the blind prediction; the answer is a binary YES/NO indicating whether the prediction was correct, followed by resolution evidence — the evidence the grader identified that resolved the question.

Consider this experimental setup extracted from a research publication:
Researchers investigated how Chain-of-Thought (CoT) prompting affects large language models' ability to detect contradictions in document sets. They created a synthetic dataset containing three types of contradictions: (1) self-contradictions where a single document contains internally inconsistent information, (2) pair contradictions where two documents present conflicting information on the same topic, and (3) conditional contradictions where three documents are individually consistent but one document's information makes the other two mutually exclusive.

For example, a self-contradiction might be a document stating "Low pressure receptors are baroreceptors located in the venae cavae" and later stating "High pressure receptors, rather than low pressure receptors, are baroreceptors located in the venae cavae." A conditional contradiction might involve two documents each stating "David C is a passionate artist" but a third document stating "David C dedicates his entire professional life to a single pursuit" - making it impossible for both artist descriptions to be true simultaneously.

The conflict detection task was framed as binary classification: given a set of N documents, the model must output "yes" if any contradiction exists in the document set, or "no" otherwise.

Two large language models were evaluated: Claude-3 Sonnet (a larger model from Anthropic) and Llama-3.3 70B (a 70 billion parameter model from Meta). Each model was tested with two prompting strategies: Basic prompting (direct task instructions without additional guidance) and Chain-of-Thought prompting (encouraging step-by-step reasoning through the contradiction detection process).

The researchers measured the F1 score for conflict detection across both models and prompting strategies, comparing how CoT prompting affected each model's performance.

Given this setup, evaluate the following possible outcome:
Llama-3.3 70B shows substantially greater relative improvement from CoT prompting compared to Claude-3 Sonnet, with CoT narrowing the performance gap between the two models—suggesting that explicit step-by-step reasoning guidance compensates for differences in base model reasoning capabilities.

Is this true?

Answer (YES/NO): NO